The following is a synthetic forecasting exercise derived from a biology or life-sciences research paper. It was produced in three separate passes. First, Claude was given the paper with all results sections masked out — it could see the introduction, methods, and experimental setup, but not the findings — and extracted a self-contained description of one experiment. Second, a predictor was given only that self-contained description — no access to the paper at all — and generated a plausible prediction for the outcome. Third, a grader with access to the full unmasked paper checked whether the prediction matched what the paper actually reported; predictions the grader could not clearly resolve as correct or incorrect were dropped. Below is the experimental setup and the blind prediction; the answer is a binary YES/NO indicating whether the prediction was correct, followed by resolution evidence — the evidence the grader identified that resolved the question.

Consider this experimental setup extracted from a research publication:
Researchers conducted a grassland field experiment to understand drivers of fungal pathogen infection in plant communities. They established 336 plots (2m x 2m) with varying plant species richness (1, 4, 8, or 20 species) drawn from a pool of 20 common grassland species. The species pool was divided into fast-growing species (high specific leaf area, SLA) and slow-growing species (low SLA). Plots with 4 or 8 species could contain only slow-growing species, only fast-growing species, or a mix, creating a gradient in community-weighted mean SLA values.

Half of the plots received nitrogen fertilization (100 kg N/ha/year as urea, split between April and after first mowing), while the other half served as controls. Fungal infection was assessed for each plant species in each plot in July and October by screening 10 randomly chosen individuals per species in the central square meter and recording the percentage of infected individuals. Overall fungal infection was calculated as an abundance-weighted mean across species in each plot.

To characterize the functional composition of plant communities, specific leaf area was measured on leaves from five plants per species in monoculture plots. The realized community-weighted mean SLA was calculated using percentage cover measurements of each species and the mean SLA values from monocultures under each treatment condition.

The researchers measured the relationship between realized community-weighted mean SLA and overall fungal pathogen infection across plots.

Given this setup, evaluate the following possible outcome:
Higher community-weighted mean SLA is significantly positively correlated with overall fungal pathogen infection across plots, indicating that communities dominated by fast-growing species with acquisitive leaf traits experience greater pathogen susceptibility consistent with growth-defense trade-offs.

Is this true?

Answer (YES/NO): YES